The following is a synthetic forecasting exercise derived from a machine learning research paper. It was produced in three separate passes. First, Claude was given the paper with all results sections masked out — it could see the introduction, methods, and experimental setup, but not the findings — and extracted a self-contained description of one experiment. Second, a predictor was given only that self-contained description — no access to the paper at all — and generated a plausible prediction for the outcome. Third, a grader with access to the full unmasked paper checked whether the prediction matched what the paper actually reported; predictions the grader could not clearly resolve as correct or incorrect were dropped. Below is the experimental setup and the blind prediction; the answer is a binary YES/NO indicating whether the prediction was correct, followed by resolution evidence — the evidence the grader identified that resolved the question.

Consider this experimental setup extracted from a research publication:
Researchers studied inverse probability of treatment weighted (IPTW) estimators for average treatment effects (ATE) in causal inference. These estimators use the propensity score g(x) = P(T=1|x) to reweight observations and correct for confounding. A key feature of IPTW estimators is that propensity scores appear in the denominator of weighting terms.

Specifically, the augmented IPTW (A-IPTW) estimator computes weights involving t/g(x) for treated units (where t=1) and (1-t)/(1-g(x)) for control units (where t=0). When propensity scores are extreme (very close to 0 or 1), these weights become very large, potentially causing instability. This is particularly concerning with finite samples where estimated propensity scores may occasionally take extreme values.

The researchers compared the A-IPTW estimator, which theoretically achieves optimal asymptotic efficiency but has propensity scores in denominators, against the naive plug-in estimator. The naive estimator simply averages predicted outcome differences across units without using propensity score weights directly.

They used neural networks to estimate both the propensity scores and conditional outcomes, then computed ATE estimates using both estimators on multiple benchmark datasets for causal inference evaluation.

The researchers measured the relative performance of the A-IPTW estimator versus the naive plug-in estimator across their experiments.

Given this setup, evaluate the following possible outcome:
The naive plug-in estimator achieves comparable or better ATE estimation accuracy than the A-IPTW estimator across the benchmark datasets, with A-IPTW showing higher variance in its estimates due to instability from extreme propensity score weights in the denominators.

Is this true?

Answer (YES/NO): YES